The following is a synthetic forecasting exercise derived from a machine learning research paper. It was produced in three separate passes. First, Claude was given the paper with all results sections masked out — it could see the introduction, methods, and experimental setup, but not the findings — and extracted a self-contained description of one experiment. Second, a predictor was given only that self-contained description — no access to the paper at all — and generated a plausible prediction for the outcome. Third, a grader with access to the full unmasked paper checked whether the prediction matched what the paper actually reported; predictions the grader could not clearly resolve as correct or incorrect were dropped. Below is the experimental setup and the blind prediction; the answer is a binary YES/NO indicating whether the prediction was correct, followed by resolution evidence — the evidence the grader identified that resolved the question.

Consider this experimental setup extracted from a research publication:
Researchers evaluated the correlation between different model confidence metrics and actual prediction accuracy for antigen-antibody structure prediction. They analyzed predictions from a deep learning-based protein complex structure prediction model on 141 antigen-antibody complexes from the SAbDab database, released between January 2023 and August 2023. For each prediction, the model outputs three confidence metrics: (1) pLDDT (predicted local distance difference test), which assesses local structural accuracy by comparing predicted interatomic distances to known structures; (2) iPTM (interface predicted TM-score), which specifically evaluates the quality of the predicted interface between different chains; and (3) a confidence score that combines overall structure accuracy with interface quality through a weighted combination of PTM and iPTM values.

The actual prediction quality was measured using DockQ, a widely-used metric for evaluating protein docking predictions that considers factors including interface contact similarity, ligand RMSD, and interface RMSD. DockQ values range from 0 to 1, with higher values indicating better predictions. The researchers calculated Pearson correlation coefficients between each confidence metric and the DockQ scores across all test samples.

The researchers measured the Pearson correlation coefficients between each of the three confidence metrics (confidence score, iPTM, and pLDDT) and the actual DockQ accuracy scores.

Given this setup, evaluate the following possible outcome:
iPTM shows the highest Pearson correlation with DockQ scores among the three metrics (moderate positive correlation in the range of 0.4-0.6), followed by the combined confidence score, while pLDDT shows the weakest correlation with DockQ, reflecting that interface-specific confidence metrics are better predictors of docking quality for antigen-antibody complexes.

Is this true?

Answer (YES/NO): NO